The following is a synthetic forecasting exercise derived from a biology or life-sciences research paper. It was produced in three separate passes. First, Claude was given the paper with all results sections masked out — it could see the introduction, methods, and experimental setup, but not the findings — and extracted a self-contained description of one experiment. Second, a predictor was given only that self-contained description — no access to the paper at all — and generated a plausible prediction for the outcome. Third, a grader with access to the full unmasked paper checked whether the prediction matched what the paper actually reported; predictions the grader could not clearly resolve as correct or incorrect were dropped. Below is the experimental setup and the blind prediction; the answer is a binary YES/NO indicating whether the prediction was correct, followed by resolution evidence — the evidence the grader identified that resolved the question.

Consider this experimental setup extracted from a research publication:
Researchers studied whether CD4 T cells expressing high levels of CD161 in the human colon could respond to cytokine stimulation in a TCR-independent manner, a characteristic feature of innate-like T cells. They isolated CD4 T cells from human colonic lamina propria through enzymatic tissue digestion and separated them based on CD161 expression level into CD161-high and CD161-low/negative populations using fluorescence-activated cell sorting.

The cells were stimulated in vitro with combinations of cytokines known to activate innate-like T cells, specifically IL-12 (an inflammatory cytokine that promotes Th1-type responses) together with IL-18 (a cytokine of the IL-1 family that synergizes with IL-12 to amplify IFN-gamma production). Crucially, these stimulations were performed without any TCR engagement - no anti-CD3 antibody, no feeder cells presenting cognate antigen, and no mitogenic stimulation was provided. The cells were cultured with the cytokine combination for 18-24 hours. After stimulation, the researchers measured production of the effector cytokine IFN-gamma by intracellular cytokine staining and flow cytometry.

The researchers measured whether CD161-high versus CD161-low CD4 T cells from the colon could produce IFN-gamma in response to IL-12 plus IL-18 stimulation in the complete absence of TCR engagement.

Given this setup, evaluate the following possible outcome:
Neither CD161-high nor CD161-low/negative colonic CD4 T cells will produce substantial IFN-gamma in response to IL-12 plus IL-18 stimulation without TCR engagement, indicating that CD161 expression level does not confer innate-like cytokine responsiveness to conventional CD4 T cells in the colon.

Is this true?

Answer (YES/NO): NO